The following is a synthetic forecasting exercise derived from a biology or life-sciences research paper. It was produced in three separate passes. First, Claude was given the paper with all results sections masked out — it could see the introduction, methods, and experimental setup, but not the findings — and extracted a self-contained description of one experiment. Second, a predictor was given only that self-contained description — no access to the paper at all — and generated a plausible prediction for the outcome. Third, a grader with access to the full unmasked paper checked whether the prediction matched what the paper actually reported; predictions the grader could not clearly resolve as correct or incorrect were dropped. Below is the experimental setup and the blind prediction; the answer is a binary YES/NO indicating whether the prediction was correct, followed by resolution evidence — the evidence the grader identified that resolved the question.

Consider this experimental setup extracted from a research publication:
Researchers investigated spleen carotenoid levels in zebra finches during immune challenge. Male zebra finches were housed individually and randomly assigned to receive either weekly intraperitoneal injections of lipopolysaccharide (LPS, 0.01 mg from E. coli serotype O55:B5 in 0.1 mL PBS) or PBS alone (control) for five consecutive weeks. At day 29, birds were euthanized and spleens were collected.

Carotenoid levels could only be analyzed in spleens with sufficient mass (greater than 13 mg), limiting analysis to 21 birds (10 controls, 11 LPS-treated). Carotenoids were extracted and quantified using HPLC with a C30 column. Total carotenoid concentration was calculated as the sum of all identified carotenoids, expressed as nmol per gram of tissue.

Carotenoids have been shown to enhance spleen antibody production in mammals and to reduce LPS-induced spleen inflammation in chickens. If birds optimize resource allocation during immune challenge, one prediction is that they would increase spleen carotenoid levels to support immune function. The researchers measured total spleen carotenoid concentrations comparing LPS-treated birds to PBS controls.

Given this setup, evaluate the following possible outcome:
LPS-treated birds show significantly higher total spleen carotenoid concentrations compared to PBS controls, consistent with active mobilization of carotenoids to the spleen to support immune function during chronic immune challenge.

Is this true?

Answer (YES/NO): NO